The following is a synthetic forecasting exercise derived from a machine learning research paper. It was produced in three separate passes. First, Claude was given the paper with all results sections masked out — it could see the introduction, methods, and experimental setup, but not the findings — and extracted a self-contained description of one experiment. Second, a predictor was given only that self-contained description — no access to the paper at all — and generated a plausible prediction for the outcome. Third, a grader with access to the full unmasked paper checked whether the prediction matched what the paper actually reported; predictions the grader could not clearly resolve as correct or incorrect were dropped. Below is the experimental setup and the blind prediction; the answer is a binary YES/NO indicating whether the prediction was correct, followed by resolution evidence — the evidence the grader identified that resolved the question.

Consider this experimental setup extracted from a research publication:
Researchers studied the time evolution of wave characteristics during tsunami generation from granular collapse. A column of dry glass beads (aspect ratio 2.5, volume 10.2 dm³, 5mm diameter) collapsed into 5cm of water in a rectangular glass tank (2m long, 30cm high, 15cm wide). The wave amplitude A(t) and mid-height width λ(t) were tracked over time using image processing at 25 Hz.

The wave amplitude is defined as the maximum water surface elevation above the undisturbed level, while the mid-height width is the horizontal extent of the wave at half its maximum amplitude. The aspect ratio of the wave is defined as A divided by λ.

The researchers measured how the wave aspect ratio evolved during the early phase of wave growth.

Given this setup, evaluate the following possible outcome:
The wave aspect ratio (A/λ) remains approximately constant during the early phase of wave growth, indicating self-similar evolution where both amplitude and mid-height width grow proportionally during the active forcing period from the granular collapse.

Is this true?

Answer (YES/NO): NO